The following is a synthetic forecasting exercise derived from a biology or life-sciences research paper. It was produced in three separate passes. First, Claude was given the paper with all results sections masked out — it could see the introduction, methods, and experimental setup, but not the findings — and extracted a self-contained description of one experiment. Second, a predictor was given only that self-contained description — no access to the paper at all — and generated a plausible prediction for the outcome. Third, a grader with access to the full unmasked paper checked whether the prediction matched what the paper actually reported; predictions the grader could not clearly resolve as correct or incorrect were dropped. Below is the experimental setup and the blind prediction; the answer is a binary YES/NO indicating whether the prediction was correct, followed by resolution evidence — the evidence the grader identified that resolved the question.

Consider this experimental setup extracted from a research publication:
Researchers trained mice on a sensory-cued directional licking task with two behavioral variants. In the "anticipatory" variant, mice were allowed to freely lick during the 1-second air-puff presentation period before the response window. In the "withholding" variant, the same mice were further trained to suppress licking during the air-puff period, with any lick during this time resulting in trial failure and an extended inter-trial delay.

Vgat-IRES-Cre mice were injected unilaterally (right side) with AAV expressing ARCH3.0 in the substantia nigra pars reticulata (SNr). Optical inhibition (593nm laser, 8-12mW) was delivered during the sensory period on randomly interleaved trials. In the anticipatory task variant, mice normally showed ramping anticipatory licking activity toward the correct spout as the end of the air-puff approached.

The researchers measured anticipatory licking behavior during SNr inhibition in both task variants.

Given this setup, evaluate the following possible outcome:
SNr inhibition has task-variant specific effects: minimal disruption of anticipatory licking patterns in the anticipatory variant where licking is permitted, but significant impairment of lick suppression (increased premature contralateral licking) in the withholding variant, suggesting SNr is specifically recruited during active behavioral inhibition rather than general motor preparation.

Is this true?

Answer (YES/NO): YES